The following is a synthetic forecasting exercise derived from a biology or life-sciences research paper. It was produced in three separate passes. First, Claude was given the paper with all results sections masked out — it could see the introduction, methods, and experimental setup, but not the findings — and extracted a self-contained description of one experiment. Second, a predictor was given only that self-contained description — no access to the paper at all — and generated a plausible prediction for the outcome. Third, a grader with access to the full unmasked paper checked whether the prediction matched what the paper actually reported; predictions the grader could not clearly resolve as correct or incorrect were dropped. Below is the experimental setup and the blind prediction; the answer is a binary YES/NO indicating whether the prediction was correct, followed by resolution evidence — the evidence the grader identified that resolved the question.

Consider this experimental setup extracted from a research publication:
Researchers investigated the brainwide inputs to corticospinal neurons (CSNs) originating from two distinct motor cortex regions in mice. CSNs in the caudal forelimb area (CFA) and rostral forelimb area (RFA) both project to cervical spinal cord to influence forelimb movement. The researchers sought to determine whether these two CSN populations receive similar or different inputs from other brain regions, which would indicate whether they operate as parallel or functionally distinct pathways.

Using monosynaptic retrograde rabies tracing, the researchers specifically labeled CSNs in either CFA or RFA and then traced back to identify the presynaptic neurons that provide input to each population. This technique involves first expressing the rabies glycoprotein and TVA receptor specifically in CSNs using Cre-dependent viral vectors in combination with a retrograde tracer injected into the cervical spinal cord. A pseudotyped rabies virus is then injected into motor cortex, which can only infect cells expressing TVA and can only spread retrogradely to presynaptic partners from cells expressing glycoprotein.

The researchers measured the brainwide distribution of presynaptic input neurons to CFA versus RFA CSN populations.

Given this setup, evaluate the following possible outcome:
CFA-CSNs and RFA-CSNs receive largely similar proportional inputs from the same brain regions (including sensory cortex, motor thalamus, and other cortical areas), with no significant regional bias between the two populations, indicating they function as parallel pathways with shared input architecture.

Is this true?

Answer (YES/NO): NO